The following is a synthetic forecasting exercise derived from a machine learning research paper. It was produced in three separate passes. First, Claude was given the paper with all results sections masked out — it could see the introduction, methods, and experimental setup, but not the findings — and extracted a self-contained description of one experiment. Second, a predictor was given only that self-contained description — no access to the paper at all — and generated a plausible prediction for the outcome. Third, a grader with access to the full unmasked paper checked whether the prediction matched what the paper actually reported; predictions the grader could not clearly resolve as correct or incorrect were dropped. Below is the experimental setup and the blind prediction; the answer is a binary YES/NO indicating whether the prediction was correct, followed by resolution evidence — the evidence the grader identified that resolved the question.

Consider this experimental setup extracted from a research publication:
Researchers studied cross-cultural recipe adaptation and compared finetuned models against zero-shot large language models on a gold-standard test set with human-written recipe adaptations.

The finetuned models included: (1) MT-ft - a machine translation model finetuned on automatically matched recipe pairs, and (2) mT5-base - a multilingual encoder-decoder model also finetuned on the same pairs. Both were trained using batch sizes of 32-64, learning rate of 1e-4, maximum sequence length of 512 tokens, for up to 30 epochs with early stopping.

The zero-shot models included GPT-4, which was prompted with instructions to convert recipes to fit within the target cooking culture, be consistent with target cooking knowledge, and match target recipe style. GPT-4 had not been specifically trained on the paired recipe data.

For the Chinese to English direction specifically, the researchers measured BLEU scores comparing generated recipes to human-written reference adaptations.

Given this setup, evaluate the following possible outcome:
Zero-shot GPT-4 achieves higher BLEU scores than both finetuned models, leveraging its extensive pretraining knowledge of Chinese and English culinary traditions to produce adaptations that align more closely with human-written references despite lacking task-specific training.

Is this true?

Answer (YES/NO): NO